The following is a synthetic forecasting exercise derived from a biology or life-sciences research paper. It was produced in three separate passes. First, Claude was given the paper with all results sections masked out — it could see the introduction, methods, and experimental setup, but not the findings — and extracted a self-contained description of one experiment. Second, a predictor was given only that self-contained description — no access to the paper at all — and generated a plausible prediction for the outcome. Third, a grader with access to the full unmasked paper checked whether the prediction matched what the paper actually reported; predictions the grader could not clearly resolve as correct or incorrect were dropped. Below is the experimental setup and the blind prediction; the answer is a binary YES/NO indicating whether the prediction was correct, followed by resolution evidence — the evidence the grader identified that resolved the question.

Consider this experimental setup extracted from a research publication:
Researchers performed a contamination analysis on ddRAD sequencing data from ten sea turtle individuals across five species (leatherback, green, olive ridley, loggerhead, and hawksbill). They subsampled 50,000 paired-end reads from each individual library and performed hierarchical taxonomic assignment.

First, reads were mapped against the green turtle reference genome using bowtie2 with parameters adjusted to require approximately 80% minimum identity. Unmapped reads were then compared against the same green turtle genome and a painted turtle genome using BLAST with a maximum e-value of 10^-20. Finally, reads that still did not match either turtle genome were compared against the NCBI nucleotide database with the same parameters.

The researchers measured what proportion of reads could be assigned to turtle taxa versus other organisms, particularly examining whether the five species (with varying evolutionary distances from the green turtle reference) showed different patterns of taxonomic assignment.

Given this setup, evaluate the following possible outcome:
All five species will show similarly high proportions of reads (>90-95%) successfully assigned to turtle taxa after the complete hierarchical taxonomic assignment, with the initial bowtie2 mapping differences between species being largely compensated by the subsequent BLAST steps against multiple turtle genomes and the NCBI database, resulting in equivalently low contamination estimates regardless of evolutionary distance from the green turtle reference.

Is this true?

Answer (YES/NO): YES